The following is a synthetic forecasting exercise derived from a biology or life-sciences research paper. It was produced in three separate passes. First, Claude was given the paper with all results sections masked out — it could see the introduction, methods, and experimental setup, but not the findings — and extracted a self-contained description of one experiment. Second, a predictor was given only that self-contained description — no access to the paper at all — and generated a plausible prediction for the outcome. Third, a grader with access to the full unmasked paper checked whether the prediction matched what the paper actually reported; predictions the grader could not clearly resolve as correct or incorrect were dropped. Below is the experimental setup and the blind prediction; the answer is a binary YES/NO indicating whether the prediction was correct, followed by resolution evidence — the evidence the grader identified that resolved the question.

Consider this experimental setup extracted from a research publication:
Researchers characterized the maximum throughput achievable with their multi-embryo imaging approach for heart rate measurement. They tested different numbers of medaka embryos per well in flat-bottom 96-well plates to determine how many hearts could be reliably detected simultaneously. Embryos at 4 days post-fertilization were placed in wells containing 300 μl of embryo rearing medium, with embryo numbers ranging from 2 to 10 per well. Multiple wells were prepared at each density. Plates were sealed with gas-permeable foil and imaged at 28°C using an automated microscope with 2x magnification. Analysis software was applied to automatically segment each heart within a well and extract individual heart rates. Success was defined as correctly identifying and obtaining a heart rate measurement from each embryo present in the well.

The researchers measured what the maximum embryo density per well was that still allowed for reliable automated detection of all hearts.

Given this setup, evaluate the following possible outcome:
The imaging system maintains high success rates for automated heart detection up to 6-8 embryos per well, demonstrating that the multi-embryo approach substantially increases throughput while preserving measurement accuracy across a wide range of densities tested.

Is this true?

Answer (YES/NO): NO